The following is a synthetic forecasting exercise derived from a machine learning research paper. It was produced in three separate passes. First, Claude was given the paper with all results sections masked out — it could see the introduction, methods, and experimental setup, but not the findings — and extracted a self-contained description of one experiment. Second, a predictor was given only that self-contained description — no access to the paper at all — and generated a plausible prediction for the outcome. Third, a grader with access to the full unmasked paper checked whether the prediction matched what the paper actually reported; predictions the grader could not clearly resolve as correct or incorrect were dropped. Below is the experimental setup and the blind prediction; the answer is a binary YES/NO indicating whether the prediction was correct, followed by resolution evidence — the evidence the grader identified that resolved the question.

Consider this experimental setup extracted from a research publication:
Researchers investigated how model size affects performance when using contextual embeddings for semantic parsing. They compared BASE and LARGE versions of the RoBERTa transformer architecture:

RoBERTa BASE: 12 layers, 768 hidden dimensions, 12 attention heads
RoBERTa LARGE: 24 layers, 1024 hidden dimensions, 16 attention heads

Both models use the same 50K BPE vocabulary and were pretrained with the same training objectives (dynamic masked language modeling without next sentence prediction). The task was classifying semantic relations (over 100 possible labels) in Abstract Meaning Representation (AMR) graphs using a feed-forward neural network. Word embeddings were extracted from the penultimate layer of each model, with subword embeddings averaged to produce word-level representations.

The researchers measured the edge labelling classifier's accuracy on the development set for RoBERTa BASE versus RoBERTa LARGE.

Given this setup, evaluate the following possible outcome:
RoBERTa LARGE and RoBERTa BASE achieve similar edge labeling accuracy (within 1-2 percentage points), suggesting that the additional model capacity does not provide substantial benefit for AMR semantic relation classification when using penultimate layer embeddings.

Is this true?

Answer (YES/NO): NO